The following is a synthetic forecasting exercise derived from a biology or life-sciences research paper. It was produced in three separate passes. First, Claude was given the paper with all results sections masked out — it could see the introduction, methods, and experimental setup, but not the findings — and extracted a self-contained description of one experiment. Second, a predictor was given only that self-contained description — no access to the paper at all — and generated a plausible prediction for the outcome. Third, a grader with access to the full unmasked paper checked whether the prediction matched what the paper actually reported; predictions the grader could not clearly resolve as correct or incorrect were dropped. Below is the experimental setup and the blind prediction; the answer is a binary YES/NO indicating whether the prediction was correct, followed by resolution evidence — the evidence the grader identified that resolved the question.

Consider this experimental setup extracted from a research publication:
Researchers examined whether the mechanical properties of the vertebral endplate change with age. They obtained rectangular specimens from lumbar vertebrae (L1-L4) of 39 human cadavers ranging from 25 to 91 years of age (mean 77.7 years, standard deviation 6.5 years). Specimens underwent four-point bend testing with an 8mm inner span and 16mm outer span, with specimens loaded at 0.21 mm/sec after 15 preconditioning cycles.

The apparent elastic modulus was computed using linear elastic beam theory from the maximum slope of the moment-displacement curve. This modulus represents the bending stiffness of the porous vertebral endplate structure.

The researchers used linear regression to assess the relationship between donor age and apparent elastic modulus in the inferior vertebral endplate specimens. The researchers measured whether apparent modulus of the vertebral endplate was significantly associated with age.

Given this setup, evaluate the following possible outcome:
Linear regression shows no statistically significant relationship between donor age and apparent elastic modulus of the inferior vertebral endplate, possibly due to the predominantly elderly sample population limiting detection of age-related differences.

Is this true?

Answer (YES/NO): YES